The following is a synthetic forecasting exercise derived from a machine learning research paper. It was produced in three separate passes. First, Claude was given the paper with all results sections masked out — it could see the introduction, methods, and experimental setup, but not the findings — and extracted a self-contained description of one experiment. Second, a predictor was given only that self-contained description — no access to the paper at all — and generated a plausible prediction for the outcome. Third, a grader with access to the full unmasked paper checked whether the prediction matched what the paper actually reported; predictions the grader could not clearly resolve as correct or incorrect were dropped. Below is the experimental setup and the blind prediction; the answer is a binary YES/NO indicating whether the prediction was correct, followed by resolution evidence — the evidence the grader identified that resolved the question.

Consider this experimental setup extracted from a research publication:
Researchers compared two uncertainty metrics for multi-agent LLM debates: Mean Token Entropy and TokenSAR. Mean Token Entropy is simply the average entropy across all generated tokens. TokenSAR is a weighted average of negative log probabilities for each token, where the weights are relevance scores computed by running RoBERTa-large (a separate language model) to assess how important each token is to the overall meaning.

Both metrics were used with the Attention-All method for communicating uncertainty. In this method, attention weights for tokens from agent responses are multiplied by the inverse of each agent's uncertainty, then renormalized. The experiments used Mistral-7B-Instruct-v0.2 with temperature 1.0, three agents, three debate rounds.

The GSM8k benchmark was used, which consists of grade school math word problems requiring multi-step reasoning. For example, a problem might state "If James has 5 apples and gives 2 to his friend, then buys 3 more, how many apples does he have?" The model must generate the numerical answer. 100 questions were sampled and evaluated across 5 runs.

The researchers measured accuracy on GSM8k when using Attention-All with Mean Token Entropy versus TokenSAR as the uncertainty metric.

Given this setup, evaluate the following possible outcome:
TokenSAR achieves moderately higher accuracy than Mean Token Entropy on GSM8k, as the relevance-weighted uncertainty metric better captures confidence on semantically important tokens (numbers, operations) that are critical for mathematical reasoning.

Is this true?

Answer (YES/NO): NO